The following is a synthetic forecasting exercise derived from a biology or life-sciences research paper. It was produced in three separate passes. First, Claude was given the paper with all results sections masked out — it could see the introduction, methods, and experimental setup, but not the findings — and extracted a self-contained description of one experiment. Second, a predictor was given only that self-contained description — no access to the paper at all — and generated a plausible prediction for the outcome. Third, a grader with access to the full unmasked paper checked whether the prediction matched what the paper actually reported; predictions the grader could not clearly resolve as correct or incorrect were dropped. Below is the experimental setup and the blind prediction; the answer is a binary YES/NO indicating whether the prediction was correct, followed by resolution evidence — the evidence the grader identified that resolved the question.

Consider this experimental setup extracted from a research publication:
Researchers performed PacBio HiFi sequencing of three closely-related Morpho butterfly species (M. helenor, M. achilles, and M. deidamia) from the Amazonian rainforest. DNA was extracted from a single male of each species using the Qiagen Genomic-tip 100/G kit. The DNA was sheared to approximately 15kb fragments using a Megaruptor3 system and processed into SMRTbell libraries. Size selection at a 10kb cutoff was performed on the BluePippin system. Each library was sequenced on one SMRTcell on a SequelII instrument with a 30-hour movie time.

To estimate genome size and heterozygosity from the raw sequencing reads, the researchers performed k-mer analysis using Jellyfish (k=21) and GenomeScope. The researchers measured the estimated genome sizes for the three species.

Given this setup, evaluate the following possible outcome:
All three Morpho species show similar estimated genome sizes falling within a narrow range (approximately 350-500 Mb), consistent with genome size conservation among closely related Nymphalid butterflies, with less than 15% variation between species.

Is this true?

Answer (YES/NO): YES